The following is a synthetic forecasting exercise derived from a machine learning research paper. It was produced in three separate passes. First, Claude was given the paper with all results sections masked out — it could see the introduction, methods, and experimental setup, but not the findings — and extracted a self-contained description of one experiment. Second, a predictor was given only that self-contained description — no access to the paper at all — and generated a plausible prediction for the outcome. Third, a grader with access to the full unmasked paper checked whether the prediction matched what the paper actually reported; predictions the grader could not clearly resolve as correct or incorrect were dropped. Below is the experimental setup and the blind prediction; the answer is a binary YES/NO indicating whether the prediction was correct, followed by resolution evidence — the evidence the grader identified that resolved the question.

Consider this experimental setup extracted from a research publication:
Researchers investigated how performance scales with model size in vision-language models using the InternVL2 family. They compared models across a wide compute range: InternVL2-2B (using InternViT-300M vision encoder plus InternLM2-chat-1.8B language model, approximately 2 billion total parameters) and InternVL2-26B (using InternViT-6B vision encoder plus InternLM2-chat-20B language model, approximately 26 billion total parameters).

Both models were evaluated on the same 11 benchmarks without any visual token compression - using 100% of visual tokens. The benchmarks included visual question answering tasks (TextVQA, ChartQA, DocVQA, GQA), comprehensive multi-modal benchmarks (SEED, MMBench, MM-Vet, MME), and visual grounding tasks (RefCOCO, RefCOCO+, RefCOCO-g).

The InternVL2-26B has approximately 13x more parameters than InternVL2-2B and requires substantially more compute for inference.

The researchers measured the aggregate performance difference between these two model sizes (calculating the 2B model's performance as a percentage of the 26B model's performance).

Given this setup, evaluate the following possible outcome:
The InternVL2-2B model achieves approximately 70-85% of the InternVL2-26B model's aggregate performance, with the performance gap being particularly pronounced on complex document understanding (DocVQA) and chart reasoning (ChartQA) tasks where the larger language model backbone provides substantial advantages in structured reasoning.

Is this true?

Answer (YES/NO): NO